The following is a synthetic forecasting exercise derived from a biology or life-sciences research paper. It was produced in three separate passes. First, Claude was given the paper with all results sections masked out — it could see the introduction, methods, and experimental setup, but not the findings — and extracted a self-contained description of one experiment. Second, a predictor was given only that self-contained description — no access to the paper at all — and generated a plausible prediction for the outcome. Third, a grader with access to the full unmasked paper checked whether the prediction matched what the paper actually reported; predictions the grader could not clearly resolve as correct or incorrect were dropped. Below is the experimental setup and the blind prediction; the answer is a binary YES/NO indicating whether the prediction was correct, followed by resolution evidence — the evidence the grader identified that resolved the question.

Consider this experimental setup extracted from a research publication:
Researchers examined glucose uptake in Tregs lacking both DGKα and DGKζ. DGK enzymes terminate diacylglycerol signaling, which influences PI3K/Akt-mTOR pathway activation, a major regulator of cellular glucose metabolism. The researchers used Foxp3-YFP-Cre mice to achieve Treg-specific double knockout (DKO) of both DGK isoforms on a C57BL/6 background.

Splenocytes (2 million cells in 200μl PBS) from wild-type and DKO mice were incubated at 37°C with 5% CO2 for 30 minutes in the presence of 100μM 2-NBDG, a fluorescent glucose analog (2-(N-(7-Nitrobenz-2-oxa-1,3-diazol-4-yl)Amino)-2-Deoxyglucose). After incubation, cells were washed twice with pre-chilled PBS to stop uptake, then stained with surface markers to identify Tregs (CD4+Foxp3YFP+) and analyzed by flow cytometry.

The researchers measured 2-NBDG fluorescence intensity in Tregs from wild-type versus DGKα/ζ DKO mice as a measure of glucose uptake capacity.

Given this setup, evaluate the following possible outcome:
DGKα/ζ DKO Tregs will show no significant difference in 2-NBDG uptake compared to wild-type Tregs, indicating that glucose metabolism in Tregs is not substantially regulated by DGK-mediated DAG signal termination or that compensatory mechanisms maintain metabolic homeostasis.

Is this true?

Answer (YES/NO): NO